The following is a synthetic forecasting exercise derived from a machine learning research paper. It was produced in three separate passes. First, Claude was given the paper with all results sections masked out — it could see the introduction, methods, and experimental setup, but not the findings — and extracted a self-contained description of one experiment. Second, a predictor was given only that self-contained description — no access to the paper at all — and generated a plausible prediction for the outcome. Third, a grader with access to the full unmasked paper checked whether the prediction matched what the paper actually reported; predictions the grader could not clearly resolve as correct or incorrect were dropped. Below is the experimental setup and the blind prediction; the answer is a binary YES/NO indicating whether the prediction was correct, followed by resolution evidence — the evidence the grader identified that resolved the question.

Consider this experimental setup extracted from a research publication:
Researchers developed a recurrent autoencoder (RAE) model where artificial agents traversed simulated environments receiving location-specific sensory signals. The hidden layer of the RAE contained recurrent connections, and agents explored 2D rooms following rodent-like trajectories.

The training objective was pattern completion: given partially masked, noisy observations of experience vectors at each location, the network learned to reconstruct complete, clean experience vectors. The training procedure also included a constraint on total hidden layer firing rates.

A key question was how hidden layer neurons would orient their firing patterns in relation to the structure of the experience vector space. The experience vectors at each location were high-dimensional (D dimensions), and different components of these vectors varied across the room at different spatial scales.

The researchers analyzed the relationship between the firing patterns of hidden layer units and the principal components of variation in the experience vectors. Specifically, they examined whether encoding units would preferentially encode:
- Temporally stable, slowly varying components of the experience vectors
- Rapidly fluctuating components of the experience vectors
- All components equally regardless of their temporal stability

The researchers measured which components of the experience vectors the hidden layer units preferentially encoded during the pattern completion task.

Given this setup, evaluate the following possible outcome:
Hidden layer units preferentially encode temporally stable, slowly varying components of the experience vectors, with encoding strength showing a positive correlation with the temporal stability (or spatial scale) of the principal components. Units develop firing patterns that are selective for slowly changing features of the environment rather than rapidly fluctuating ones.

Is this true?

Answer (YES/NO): YES